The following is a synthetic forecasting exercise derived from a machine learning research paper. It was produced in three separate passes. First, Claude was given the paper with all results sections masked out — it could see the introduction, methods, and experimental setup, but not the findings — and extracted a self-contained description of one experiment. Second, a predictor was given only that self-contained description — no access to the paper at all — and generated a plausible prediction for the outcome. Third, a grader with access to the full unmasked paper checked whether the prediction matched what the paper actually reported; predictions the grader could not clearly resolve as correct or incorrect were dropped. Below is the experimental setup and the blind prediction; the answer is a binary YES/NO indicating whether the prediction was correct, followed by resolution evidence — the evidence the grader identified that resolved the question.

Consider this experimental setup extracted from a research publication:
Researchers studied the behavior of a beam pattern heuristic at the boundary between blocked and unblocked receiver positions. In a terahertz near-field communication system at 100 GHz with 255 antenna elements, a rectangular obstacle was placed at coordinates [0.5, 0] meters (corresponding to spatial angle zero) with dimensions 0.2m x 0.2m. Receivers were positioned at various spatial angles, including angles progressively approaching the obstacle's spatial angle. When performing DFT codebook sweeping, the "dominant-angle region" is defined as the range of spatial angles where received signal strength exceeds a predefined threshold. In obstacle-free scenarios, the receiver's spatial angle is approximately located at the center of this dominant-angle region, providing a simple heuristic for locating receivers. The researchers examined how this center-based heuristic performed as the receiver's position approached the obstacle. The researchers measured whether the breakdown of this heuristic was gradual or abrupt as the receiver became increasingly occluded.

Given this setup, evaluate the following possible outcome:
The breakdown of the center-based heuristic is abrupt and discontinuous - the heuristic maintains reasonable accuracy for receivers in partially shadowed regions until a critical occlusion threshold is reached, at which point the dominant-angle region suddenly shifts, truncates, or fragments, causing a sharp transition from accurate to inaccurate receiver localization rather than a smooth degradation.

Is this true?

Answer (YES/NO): NO